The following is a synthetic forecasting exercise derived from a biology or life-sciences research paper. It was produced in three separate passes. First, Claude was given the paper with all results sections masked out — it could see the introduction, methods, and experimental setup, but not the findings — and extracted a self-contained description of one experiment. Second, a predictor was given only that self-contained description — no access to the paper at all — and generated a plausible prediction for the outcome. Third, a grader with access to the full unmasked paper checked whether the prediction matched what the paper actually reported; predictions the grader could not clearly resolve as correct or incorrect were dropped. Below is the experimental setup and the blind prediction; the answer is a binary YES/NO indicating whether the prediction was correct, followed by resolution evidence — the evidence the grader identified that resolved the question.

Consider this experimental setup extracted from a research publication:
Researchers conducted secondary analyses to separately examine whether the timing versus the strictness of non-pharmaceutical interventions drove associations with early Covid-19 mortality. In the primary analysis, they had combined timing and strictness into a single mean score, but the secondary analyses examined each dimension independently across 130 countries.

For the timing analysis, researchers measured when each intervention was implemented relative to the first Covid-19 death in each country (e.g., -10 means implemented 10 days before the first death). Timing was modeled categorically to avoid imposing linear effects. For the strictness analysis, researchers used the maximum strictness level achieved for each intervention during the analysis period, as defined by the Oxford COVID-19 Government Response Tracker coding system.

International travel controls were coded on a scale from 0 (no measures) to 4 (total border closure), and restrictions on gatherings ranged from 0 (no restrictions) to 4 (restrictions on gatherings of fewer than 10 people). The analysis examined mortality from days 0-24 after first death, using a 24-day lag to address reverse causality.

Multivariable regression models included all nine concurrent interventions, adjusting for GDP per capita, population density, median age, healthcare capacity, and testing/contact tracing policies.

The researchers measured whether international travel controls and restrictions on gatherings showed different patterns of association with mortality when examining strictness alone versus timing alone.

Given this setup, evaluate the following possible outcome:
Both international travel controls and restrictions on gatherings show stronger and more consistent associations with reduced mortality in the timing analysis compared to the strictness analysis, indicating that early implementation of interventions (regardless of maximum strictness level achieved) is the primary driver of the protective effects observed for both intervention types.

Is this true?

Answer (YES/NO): NO